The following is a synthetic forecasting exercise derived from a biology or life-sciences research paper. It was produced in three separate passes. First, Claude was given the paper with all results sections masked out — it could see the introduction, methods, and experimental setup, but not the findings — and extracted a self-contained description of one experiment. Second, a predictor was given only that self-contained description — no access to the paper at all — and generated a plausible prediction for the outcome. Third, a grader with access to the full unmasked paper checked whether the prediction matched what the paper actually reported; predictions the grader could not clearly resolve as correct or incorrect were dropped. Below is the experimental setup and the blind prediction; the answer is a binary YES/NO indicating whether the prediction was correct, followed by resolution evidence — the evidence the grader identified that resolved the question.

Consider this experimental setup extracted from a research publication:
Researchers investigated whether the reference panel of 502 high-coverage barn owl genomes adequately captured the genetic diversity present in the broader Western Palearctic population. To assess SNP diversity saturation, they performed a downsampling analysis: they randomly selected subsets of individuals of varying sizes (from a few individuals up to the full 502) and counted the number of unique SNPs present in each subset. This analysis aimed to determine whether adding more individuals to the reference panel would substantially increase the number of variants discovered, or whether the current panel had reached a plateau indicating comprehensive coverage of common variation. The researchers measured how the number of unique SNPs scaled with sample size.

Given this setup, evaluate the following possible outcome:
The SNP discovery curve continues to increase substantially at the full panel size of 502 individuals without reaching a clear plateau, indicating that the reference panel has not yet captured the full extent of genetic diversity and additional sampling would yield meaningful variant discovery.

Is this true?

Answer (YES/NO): NO